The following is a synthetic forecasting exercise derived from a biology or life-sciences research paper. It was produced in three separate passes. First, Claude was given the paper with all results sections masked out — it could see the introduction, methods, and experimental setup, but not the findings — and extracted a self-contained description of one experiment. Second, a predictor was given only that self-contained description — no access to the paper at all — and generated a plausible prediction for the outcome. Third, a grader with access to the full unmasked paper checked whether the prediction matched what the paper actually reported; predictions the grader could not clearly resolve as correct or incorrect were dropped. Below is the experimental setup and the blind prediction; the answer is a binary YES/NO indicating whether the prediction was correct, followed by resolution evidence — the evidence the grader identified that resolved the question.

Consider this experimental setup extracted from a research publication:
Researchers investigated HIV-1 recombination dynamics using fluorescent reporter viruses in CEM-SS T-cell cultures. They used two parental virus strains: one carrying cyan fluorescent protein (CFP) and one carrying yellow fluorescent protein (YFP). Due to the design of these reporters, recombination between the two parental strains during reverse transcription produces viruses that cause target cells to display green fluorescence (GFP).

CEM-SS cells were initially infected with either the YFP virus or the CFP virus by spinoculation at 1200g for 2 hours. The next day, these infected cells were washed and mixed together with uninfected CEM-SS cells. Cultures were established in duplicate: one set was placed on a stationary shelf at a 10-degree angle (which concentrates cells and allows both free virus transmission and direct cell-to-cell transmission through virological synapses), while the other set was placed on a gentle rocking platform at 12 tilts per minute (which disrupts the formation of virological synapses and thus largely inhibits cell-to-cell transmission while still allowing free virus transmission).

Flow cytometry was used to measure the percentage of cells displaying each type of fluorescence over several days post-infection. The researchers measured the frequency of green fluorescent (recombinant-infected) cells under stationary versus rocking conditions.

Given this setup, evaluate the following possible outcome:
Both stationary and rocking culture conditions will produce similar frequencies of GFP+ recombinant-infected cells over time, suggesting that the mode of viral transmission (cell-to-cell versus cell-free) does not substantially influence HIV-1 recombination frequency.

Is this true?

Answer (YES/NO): NO